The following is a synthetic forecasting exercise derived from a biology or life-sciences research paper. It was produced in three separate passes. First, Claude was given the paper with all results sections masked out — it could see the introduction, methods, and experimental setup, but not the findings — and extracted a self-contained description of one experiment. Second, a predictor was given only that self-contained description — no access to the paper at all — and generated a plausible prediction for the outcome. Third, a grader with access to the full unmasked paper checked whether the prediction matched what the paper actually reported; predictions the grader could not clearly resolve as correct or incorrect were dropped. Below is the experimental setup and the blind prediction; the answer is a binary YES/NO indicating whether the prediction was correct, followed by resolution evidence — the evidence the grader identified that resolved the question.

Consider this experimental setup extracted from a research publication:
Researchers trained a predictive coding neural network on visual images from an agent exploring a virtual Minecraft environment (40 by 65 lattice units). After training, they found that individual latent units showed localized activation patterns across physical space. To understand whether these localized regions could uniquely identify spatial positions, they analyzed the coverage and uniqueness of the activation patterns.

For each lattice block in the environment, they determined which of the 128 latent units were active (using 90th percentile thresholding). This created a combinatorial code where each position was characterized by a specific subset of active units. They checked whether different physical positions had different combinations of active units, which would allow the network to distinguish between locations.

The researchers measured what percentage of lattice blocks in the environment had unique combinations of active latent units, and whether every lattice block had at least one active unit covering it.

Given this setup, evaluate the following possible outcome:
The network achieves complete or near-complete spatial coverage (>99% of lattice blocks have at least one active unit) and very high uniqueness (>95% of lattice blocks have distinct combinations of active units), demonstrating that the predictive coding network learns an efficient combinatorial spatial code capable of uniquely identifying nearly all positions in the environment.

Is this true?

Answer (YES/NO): NO